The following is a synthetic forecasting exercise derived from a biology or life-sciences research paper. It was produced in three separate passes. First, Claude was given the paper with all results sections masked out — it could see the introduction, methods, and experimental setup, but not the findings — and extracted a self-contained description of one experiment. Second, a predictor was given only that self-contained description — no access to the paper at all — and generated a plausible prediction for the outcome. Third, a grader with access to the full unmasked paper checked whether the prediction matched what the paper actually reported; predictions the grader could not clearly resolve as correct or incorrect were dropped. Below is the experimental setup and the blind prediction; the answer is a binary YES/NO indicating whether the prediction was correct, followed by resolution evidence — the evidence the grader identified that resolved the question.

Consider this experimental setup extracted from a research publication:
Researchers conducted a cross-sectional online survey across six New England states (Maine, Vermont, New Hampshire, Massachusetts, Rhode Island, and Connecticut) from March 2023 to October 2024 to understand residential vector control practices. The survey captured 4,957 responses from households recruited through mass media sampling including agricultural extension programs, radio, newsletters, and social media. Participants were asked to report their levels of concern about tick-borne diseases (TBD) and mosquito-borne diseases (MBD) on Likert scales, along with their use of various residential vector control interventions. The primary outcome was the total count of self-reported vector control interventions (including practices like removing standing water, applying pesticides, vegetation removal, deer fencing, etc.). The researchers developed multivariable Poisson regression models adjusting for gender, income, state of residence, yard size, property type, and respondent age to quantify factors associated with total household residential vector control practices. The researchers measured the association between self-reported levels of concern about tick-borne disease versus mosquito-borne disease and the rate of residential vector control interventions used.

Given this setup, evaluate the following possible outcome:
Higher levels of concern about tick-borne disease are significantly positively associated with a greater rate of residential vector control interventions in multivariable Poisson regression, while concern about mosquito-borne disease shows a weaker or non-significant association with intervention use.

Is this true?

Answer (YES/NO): NO